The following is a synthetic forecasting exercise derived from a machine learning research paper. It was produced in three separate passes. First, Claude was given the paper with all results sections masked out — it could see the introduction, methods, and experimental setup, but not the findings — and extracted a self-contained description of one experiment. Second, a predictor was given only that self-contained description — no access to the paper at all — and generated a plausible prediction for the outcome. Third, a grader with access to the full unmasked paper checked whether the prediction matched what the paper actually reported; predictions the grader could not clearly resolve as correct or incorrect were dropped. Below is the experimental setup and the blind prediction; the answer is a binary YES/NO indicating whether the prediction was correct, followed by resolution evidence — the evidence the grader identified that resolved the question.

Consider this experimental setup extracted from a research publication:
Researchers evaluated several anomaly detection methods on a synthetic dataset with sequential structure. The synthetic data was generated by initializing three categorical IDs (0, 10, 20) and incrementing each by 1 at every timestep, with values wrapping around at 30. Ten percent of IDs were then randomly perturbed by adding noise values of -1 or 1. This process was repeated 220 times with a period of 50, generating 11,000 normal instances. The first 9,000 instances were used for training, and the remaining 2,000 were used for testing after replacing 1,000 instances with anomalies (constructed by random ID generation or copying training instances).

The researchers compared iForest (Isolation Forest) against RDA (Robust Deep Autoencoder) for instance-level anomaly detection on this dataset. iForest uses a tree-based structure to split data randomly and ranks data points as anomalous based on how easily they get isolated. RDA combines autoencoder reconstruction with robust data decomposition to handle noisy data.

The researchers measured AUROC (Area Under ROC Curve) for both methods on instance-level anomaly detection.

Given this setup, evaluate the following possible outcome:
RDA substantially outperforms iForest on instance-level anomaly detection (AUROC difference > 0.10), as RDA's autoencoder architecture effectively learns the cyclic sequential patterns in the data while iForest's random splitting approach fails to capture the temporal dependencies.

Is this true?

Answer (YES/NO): NO